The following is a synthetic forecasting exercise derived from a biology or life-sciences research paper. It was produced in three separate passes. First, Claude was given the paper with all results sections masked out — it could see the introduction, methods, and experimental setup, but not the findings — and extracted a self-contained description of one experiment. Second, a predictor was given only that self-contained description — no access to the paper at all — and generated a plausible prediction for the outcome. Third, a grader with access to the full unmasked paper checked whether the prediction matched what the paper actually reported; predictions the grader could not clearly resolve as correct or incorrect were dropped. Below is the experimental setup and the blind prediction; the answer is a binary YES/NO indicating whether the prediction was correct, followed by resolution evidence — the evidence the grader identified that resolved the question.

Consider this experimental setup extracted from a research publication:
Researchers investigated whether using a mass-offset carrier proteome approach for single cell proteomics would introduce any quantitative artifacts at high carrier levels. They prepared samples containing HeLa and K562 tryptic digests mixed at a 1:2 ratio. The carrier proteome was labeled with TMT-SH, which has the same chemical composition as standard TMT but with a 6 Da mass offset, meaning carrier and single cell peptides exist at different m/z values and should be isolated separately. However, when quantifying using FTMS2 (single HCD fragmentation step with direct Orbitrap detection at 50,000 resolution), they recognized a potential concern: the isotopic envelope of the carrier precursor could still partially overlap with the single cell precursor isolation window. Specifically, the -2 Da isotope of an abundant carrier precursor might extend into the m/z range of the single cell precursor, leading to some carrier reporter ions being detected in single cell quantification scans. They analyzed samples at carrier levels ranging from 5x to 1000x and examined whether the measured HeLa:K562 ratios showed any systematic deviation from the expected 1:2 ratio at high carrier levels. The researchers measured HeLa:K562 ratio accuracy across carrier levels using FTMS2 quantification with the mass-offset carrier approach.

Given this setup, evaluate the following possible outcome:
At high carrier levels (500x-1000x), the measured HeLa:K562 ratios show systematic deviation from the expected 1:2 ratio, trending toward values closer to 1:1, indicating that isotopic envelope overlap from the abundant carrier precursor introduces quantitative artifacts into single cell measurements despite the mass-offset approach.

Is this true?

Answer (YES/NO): NO